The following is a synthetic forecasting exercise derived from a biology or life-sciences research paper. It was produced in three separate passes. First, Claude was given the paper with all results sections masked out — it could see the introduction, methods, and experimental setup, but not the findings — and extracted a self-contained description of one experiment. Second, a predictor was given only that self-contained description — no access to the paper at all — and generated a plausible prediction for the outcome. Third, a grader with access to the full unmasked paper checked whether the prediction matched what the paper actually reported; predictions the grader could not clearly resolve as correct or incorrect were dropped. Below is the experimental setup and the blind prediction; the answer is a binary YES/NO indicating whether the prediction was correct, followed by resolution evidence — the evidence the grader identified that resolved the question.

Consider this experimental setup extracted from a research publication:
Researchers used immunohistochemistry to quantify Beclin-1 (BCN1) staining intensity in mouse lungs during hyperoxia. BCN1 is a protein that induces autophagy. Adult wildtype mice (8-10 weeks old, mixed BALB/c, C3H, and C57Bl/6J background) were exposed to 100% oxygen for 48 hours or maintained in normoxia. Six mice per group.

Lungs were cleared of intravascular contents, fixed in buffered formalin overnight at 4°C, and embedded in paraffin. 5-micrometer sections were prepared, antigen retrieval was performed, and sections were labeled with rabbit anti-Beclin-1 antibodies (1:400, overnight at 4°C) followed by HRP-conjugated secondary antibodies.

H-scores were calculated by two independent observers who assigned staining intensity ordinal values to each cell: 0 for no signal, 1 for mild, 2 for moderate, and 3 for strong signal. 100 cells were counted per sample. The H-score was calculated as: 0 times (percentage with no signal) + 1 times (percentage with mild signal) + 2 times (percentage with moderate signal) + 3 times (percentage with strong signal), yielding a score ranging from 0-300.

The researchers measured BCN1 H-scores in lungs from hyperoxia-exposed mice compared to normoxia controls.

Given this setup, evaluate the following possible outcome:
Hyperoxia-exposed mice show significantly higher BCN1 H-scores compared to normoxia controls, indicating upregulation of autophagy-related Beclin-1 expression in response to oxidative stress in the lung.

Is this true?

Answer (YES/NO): YES